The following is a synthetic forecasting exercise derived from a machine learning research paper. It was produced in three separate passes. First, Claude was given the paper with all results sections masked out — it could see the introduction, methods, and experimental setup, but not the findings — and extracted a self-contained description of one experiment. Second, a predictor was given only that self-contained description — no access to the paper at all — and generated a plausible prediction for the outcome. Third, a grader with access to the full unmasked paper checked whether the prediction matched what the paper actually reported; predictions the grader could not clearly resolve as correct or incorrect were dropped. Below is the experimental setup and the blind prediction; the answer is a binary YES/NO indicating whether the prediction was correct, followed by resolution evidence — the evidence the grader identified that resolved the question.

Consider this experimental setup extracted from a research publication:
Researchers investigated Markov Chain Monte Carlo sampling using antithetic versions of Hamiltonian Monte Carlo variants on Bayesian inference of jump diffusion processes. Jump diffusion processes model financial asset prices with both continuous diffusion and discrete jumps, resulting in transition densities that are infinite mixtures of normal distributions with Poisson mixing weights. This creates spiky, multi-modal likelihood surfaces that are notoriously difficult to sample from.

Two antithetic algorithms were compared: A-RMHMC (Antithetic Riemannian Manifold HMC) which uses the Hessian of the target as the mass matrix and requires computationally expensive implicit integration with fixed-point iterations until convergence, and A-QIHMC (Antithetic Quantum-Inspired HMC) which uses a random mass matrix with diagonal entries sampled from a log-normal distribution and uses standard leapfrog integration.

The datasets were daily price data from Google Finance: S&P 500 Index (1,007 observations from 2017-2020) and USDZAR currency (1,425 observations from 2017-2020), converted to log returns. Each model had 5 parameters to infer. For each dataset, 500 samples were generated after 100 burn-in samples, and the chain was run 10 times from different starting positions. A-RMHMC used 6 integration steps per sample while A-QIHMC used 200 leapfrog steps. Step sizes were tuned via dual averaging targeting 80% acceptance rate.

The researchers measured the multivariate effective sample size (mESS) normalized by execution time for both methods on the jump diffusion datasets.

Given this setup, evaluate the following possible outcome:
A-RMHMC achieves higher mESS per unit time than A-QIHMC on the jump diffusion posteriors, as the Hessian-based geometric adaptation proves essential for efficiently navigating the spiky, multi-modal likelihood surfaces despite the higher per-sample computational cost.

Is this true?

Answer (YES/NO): NO